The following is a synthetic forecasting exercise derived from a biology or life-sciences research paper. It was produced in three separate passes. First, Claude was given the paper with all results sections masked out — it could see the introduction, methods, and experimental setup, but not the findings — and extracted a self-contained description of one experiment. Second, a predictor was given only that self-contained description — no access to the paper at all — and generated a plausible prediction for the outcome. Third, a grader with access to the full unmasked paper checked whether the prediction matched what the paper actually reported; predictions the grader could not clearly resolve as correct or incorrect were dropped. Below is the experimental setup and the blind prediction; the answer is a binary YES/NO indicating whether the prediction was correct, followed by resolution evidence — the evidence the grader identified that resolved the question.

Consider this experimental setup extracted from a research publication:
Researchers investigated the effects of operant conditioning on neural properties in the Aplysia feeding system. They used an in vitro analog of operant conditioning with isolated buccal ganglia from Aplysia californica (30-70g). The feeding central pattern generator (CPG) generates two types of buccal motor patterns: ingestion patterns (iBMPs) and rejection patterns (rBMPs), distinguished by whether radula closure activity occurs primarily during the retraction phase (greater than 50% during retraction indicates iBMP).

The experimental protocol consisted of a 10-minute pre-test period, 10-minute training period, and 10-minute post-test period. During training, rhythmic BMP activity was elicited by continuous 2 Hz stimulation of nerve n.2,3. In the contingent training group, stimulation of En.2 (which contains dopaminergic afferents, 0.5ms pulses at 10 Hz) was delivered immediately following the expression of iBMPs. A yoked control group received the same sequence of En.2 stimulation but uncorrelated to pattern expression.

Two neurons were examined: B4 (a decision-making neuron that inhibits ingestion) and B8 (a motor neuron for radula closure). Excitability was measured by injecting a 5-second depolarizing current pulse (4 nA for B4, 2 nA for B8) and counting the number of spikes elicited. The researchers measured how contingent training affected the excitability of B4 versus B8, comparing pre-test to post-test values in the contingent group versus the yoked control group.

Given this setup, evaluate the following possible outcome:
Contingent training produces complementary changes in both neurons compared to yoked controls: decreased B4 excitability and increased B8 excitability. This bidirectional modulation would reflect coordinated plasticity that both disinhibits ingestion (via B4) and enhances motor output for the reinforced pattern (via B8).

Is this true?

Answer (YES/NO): NO